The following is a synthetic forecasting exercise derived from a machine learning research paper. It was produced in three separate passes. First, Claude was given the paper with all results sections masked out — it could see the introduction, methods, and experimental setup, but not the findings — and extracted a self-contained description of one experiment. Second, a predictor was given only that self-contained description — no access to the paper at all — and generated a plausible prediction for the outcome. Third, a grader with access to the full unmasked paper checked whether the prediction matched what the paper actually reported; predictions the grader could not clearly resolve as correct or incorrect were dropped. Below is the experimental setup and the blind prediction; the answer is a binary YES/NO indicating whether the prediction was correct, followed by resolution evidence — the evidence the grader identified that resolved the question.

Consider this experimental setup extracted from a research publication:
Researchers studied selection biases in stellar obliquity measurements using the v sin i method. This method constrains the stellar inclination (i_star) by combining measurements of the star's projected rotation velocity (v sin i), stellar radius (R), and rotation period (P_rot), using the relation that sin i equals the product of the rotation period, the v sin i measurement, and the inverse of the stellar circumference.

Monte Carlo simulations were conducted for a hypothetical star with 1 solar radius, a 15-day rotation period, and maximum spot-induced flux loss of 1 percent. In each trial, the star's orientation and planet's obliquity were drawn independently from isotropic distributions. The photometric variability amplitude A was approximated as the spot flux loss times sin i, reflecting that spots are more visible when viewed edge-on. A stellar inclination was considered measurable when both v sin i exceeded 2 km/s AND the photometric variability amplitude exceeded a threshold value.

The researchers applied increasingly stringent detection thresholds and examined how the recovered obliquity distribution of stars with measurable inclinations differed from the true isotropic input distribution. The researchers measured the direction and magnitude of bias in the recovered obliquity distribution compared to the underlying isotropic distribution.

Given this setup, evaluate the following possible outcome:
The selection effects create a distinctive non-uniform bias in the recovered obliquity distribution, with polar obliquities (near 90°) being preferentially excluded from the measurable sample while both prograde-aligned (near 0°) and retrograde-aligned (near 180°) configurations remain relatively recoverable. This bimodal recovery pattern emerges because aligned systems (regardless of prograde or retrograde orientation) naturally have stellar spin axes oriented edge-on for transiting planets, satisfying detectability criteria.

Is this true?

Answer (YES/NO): YES